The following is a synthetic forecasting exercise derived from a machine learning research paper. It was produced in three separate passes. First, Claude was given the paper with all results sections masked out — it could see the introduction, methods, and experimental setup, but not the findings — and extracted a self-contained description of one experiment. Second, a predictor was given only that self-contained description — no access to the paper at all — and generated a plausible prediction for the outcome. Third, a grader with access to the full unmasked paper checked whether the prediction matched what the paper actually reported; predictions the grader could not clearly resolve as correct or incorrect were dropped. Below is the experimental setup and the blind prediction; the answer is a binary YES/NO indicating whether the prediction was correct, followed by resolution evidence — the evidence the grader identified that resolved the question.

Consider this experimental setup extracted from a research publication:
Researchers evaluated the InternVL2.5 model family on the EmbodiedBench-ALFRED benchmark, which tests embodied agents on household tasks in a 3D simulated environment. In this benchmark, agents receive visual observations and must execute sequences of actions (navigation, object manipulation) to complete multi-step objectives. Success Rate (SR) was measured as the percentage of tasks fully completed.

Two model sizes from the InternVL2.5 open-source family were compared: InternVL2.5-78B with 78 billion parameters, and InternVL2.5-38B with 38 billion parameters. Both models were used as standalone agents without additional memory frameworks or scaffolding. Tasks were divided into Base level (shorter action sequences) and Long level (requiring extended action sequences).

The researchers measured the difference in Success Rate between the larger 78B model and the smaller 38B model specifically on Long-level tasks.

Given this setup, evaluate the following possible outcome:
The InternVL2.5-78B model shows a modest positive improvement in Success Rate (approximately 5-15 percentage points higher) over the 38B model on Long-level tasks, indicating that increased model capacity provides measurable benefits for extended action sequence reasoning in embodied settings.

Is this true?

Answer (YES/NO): NO